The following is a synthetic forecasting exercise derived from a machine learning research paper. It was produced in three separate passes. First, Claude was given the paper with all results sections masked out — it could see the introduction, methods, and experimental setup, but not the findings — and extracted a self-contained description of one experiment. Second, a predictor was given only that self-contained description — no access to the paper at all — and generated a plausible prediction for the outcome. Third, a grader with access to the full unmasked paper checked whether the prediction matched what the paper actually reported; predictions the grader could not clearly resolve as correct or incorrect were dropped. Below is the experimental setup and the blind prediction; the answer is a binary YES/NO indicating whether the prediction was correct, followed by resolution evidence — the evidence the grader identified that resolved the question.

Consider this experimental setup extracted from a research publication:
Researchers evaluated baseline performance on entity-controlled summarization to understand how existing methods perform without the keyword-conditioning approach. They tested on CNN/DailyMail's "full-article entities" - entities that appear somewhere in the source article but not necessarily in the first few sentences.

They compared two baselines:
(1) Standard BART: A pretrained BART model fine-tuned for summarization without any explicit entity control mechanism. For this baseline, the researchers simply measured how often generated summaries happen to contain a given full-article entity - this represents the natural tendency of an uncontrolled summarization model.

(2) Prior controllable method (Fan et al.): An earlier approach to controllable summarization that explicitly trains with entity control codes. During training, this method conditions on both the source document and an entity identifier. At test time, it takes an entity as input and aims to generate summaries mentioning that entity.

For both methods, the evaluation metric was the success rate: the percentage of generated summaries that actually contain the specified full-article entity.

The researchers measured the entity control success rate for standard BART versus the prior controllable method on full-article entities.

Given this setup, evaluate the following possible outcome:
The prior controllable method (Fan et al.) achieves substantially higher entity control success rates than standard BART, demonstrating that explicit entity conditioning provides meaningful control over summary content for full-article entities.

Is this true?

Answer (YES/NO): NO